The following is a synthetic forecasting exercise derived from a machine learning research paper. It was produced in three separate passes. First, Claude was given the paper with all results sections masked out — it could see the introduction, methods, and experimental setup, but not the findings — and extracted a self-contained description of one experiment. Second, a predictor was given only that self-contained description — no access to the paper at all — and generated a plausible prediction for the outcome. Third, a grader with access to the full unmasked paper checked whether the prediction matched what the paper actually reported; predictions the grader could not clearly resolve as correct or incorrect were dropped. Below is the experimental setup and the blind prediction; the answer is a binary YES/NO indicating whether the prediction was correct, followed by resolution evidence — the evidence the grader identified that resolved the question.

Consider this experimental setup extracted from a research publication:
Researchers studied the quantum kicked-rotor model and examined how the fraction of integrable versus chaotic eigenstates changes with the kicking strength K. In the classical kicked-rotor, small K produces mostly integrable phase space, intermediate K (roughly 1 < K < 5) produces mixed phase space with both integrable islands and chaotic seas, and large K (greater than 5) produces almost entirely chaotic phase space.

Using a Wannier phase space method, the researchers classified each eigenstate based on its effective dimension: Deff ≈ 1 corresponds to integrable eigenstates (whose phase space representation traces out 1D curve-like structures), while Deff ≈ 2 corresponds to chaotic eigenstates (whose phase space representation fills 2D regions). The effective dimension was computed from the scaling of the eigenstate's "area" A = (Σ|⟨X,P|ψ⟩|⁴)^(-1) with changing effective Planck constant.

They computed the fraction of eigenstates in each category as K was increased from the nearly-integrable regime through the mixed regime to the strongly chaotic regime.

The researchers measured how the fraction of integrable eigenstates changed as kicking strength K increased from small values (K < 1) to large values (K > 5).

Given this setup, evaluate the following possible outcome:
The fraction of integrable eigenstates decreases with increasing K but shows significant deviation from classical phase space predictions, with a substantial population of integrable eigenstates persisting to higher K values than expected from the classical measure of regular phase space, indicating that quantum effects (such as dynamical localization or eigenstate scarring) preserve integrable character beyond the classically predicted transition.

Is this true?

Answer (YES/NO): NO